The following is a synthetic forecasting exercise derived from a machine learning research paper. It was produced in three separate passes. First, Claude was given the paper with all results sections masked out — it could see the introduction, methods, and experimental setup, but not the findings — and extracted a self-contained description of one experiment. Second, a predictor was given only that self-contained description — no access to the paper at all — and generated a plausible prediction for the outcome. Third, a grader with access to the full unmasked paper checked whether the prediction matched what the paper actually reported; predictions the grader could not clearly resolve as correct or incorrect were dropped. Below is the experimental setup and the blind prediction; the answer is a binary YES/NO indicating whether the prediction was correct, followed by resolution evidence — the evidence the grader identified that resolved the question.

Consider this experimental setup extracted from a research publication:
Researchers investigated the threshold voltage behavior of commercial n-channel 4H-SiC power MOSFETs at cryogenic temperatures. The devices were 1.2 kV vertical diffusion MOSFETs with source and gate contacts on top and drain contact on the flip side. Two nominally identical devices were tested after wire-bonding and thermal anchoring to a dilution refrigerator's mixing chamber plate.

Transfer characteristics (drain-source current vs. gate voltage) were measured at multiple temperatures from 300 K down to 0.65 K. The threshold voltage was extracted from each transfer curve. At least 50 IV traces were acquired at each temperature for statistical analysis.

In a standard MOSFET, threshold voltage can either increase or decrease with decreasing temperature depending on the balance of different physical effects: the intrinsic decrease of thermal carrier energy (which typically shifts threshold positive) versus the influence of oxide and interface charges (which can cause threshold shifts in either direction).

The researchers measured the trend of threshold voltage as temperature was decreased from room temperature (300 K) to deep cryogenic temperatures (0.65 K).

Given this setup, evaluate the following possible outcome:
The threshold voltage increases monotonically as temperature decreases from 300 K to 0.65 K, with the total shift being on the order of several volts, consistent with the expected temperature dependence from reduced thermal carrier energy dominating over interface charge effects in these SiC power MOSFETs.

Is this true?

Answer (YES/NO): NO